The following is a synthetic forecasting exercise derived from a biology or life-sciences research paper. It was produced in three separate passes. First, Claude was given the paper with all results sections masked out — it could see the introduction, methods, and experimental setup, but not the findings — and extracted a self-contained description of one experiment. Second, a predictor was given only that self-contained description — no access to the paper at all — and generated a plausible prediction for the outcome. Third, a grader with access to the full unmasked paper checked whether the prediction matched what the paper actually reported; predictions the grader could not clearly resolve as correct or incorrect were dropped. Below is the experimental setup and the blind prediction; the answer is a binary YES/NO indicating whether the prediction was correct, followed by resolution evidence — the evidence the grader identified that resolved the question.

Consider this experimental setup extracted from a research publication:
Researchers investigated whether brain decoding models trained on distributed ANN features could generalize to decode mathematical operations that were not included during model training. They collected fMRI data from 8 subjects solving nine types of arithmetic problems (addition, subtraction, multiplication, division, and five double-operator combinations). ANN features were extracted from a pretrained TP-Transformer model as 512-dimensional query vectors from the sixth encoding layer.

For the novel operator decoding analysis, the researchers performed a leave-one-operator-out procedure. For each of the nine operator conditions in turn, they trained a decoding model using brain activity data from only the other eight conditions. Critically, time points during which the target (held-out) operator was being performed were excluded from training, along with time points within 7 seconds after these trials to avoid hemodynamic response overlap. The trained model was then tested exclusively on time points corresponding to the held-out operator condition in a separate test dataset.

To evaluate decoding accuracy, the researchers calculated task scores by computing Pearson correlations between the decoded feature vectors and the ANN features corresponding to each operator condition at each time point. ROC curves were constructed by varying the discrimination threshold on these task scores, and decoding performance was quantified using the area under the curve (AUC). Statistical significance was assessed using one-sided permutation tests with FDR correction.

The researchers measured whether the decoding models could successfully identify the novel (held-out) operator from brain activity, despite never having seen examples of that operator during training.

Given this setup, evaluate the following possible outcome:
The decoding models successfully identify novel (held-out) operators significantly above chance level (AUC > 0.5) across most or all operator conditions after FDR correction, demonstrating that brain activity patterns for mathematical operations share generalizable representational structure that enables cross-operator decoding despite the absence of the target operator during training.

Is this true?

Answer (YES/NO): YES